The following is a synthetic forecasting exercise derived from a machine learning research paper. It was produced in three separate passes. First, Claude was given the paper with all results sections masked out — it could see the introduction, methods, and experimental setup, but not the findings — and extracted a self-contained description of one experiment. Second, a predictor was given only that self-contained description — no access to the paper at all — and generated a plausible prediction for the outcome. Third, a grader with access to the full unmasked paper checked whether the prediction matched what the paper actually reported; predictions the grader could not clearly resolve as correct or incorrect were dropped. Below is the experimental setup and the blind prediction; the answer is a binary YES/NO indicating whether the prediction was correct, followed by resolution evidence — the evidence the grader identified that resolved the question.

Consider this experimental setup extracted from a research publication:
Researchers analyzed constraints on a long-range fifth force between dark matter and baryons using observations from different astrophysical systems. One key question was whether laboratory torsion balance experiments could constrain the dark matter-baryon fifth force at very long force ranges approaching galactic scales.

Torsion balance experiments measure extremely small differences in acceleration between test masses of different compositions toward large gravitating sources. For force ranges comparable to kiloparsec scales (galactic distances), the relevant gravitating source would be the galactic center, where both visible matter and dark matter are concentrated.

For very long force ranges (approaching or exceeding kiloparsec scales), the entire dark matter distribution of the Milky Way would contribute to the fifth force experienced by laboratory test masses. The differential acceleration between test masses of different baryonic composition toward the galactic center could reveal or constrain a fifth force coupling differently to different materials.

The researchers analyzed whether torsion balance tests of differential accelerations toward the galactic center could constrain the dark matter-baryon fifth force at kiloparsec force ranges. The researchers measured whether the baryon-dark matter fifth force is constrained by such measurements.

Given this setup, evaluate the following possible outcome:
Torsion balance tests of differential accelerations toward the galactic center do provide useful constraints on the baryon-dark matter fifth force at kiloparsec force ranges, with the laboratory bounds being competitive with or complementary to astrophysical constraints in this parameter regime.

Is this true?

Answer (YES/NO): YES